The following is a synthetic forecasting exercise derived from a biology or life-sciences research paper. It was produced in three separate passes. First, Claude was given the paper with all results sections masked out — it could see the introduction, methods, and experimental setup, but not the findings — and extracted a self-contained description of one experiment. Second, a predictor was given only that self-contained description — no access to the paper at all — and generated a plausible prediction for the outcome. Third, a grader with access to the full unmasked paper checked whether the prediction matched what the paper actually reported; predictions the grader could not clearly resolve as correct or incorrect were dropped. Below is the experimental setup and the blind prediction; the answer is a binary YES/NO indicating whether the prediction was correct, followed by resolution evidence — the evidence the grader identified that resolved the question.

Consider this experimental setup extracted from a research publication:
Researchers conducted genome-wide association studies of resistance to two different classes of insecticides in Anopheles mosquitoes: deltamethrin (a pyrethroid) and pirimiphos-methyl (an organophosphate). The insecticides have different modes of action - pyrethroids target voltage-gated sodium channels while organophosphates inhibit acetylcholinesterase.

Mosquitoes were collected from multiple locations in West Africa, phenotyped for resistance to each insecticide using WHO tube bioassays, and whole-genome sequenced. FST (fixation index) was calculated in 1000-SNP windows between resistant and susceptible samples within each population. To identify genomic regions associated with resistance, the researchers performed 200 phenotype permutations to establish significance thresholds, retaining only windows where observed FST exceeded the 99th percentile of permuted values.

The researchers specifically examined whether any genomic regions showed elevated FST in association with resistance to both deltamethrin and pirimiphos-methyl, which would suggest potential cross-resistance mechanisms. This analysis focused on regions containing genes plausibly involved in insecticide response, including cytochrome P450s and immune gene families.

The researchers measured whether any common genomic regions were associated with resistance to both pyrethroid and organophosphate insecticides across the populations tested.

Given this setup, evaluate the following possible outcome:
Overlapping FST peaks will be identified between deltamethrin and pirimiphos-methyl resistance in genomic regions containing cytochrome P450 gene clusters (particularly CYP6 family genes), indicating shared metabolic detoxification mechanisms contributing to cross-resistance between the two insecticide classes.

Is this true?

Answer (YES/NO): NO